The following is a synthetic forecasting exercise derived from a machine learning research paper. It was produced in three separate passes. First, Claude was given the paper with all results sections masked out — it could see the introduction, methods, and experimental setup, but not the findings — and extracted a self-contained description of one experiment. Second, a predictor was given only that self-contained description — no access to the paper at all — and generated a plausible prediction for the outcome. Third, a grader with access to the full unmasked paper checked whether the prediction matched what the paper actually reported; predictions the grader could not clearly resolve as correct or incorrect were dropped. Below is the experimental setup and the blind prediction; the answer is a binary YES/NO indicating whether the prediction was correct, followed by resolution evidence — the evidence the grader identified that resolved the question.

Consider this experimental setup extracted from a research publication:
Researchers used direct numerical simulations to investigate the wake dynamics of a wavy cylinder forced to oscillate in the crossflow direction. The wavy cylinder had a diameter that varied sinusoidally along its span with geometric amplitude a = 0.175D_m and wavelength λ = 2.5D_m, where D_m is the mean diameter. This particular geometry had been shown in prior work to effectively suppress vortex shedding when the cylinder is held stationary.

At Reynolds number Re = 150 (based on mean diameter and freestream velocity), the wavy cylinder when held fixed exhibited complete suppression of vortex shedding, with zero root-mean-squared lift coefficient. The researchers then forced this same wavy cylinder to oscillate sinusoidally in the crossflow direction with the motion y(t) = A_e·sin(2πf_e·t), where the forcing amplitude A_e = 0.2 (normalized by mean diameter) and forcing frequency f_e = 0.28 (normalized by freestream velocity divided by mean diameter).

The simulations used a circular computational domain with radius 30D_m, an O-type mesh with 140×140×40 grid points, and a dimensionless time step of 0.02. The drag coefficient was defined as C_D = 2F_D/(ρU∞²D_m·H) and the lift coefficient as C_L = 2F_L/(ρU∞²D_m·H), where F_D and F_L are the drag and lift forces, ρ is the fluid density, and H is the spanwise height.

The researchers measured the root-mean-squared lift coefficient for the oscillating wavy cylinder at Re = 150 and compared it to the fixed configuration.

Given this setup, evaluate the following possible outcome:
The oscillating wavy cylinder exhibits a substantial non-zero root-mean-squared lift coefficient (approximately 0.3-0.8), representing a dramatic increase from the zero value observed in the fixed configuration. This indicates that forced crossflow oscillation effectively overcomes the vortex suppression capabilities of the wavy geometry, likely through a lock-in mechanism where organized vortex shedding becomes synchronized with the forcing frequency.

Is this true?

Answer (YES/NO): NO